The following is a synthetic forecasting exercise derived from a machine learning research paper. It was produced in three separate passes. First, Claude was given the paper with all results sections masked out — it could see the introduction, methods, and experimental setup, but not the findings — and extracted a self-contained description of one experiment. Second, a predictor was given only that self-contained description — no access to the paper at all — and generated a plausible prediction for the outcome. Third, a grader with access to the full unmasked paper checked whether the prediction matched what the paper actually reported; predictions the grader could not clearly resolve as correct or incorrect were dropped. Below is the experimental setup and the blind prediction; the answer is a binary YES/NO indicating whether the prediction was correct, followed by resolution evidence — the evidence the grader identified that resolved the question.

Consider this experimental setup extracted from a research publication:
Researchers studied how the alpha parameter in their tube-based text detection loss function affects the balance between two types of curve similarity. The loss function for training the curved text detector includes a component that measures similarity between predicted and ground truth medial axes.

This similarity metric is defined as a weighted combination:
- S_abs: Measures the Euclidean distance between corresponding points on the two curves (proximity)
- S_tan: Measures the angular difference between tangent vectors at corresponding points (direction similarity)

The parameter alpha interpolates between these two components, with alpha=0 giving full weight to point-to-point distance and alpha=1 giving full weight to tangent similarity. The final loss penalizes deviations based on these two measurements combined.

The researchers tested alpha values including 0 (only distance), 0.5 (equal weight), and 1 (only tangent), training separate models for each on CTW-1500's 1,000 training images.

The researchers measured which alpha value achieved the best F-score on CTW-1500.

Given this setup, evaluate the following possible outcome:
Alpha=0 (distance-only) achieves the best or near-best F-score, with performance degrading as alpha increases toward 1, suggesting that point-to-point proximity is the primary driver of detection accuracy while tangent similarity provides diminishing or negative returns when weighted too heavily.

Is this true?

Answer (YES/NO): NO